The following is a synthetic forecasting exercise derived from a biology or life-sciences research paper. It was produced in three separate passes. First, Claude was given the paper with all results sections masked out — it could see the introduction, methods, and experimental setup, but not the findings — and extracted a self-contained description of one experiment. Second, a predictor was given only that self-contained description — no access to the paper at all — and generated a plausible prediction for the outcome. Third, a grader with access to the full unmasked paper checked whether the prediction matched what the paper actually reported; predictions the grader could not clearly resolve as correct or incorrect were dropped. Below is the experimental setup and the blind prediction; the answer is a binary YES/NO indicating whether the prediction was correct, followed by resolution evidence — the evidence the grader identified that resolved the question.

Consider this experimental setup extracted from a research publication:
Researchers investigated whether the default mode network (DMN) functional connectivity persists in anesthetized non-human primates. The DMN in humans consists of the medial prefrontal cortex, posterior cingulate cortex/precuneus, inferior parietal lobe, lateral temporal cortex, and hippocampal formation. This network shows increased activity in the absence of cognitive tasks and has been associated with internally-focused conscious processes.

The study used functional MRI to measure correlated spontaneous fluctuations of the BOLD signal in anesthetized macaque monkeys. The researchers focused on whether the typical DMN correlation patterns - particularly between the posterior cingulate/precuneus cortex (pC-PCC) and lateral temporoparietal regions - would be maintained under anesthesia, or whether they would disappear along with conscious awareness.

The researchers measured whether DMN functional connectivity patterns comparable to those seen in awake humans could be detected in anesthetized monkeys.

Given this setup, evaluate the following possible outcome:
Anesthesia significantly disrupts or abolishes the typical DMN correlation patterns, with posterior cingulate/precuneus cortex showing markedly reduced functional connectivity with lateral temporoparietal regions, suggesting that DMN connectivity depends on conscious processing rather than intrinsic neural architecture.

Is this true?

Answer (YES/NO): NO